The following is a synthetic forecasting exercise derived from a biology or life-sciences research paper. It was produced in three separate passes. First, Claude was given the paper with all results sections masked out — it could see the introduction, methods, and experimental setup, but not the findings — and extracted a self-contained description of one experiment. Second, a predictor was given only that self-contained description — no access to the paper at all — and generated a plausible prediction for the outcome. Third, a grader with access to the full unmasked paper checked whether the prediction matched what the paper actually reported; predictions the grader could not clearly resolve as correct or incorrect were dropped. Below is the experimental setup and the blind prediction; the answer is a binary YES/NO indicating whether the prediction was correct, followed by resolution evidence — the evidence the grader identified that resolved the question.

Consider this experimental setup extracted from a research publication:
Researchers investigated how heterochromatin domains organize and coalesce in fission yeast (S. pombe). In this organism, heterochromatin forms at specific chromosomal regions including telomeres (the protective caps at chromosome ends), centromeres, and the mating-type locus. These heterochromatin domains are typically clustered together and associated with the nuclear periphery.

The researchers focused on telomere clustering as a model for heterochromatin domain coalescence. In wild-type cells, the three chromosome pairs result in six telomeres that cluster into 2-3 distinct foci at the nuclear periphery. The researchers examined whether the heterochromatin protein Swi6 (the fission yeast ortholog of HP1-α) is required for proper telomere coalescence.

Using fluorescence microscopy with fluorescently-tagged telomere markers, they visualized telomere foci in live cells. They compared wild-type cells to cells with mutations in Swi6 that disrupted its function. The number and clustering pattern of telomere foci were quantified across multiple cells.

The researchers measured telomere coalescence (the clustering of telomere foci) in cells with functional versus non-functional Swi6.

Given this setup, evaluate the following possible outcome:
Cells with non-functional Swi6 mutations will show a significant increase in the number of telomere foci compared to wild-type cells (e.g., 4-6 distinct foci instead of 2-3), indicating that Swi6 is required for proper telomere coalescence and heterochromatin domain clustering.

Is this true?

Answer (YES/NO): YES